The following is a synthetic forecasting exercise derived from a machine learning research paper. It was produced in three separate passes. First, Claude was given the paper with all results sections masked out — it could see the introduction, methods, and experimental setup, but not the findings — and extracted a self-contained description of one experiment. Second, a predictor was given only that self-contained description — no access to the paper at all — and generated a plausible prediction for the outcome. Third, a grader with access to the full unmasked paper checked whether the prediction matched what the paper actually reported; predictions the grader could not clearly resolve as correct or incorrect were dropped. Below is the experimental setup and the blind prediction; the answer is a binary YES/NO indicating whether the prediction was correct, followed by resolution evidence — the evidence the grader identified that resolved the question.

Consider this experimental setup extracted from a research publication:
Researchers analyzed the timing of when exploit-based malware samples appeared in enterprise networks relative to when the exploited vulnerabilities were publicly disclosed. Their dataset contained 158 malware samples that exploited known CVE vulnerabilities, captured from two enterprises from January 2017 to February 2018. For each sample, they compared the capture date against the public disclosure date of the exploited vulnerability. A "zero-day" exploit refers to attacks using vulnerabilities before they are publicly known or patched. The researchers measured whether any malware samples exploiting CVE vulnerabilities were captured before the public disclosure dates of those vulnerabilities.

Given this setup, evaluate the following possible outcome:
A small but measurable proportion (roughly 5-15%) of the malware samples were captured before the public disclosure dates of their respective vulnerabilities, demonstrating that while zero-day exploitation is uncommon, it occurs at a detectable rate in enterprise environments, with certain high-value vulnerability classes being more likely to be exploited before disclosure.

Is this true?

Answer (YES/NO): NO